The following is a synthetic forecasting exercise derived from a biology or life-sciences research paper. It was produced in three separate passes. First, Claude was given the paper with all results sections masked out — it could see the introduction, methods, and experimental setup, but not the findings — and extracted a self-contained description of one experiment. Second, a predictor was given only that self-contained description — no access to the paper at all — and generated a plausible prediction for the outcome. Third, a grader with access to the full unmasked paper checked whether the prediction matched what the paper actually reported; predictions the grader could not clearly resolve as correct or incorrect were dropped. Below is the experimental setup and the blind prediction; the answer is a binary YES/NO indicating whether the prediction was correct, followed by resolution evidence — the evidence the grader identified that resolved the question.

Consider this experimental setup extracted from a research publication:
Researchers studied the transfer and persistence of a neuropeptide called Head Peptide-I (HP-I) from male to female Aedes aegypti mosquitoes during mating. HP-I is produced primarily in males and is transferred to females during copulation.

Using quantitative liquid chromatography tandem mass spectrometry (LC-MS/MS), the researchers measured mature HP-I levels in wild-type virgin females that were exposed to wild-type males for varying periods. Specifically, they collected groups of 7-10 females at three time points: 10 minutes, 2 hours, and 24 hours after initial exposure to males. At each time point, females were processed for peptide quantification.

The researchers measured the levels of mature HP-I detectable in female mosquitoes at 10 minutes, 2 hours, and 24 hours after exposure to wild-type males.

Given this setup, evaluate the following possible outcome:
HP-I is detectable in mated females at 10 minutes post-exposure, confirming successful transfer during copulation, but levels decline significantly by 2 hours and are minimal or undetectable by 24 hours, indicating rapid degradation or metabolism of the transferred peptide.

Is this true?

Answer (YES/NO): NO